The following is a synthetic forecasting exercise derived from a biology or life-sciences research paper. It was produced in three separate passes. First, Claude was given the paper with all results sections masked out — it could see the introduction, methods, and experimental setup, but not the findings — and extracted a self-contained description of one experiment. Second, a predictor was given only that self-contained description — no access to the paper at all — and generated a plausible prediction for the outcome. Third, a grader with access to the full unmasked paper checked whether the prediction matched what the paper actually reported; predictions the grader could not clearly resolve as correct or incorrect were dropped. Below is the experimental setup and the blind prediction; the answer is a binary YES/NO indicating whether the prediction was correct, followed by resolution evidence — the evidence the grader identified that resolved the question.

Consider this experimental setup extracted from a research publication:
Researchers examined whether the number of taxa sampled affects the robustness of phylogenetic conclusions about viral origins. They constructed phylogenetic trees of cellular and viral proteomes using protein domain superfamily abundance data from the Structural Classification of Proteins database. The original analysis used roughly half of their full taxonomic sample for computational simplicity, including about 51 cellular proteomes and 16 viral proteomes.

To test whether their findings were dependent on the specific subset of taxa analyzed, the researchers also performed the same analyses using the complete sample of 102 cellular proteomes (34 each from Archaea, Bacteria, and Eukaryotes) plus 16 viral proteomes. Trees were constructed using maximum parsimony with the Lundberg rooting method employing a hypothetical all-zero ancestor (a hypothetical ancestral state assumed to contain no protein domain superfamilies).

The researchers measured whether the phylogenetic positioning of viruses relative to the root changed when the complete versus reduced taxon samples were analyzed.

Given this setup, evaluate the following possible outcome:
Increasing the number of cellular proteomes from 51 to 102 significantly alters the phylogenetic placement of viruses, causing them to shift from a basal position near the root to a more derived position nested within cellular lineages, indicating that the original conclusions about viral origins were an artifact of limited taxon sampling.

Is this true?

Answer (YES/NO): NO